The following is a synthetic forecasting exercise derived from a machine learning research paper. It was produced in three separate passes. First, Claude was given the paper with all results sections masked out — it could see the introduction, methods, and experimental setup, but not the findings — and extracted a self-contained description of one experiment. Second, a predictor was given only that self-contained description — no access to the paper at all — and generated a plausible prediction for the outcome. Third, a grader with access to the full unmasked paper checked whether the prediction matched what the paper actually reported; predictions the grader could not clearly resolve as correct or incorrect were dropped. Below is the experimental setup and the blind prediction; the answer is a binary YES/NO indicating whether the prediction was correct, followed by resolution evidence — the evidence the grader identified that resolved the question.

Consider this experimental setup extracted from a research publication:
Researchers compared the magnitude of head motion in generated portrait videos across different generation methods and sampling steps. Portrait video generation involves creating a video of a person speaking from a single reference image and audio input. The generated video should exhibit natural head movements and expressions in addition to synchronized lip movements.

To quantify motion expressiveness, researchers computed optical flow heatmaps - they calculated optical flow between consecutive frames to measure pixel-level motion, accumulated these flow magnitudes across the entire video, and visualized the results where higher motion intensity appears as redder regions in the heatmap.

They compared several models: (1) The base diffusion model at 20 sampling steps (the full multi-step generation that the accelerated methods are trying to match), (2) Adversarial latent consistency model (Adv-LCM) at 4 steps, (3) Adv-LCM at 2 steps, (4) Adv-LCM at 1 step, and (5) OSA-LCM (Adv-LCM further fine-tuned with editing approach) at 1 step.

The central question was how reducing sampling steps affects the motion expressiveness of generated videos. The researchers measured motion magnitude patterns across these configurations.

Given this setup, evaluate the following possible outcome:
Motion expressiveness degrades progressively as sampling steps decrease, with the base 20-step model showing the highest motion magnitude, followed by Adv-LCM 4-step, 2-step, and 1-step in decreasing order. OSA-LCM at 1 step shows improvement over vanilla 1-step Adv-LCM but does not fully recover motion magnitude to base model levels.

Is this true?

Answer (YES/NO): NO